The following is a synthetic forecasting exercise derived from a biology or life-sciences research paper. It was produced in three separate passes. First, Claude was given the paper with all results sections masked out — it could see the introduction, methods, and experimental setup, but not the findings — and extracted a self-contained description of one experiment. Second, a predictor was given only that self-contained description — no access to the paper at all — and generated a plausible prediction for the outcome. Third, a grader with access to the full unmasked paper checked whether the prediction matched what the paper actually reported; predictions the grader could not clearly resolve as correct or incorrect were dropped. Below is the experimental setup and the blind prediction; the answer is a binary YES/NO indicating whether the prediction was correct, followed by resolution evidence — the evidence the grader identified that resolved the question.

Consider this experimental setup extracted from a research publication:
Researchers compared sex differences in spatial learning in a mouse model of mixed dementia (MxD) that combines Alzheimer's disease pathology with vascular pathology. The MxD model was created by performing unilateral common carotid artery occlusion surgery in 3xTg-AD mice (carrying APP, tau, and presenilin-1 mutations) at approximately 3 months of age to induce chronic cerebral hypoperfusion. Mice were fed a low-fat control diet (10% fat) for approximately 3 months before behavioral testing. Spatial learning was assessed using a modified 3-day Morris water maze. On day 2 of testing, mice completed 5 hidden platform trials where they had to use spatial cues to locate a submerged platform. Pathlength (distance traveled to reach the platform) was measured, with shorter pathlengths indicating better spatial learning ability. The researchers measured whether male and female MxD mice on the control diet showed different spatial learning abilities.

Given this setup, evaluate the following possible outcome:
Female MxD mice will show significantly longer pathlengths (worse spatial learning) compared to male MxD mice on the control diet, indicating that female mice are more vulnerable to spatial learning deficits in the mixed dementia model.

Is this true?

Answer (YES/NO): YES